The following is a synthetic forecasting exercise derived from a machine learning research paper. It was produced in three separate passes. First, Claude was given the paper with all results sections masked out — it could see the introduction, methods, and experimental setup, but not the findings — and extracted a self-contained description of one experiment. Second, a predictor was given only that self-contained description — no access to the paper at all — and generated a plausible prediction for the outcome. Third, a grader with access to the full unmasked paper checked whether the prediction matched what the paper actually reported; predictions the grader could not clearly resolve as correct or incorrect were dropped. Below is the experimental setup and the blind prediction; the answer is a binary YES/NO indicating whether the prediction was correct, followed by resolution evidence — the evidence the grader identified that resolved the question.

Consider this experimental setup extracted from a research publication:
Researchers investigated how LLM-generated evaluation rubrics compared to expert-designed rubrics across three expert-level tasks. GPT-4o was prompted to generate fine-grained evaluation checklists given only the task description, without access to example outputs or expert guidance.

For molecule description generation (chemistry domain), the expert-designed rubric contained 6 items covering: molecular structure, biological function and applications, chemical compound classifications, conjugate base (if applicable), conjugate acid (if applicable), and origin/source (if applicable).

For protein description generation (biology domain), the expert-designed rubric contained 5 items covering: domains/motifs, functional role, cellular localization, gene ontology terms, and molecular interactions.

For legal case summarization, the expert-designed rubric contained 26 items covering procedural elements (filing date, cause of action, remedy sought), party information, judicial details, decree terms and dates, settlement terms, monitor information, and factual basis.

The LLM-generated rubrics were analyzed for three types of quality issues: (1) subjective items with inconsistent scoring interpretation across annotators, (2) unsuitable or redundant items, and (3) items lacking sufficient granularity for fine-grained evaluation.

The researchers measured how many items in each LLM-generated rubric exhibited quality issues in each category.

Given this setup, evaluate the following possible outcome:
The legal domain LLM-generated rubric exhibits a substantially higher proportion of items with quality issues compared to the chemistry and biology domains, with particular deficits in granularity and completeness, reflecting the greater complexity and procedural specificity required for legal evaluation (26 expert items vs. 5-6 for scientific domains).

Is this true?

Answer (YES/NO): NO